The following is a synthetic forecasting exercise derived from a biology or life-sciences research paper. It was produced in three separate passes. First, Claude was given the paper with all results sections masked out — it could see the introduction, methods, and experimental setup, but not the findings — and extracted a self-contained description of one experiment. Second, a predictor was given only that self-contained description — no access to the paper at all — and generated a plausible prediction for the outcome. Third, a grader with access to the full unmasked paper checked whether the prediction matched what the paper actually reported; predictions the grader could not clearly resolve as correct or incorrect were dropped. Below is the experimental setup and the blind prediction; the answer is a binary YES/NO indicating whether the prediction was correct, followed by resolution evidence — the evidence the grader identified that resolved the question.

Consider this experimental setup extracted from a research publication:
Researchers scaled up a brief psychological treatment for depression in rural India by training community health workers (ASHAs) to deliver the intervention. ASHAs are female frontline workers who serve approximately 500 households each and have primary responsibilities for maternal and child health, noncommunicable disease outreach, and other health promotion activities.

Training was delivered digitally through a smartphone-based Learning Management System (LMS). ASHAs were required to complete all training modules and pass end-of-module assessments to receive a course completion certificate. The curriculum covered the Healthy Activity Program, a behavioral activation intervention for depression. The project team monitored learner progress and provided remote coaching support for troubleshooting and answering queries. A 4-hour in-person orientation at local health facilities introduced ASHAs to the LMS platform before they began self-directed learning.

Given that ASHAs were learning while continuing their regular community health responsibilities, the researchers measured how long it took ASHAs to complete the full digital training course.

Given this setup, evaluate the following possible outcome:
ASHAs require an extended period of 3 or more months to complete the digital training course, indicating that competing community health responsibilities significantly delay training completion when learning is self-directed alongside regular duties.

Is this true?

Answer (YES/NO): NO